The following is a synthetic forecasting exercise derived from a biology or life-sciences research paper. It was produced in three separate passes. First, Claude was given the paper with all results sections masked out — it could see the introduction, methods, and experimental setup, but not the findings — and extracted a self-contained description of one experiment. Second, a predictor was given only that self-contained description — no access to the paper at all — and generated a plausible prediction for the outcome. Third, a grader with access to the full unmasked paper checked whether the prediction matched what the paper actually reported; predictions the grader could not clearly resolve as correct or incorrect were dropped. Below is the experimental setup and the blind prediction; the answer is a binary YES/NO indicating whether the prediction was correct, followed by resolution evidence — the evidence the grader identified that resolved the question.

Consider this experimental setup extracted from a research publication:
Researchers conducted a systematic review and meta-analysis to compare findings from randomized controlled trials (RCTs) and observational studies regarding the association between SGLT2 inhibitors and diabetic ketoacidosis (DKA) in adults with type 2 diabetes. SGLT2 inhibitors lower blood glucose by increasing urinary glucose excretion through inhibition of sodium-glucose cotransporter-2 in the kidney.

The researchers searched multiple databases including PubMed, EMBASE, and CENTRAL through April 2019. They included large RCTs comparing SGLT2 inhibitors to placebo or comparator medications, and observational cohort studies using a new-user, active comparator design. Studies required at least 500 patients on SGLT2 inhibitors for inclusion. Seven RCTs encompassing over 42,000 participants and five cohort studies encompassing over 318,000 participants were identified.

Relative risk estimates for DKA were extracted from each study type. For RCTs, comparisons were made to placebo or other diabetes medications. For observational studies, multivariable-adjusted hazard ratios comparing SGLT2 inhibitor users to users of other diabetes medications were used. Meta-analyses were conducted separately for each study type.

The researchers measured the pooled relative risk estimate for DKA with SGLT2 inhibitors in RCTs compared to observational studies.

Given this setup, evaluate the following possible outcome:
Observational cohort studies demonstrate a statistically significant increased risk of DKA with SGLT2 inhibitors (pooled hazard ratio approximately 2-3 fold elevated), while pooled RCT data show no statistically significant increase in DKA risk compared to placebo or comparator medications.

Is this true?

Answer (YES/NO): NO